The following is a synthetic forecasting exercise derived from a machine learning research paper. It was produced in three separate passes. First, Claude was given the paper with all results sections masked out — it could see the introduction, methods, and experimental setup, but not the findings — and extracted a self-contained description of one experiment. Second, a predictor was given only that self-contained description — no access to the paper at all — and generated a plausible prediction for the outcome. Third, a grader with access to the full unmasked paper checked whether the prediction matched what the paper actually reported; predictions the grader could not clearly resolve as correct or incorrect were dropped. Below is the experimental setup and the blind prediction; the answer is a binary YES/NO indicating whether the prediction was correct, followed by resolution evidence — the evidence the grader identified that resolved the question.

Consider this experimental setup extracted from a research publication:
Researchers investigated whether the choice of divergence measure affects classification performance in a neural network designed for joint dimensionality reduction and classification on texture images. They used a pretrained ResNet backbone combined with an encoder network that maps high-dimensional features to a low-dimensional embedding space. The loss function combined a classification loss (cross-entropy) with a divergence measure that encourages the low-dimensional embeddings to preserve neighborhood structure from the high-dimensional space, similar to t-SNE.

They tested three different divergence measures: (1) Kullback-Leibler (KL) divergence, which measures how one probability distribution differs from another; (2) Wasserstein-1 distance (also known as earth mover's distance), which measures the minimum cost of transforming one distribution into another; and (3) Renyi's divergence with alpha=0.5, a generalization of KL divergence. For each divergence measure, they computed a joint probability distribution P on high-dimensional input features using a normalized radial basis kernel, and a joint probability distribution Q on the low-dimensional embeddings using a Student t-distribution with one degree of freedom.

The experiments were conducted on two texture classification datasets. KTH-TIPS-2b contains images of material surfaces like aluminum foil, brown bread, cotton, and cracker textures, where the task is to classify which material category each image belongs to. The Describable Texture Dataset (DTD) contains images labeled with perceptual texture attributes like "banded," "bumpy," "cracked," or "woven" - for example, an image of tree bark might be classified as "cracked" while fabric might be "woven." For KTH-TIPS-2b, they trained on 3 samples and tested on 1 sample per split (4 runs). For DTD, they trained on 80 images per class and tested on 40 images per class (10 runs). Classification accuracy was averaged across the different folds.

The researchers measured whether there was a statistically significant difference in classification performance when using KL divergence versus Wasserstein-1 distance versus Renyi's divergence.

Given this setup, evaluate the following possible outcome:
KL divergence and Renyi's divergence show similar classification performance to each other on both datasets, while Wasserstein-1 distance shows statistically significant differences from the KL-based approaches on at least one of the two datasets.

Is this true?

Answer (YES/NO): NO